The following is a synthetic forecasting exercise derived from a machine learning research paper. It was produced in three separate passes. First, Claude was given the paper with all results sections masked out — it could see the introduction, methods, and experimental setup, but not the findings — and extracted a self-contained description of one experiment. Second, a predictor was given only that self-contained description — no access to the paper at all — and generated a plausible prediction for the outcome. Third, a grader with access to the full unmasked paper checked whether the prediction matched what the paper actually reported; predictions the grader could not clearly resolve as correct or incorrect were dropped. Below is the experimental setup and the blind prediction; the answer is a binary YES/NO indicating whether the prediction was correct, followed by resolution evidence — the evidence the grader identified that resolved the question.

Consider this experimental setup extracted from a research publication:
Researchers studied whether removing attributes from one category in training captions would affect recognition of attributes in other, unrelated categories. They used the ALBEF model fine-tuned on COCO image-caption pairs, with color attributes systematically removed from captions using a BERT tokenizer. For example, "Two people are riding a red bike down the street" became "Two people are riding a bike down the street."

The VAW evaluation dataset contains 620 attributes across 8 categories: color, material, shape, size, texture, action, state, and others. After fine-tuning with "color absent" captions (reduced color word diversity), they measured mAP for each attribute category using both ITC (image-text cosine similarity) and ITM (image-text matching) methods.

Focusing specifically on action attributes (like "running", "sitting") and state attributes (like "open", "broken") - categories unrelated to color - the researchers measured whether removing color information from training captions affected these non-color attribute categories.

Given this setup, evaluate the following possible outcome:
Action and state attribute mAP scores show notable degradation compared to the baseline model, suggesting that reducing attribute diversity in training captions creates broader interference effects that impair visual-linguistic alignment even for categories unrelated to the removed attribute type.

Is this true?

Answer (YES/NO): NO